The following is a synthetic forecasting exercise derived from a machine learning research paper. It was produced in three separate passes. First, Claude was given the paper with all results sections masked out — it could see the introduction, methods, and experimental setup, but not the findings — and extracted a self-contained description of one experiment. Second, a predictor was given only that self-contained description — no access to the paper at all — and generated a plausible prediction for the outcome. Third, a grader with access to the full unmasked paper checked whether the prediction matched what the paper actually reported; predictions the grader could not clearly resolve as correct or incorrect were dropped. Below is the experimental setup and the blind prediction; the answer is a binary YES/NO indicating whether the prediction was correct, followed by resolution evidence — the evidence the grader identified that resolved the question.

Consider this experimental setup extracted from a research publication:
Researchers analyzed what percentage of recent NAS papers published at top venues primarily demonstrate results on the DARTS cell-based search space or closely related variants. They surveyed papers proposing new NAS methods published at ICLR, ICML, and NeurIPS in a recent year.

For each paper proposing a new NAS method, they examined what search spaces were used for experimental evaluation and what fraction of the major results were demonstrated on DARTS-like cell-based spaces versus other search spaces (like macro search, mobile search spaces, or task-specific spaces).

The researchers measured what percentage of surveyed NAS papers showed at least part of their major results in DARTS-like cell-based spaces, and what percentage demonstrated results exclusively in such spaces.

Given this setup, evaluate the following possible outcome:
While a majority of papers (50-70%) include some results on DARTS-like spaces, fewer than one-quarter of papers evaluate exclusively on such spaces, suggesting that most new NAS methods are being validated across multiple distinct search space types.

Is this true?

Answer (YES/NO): NO